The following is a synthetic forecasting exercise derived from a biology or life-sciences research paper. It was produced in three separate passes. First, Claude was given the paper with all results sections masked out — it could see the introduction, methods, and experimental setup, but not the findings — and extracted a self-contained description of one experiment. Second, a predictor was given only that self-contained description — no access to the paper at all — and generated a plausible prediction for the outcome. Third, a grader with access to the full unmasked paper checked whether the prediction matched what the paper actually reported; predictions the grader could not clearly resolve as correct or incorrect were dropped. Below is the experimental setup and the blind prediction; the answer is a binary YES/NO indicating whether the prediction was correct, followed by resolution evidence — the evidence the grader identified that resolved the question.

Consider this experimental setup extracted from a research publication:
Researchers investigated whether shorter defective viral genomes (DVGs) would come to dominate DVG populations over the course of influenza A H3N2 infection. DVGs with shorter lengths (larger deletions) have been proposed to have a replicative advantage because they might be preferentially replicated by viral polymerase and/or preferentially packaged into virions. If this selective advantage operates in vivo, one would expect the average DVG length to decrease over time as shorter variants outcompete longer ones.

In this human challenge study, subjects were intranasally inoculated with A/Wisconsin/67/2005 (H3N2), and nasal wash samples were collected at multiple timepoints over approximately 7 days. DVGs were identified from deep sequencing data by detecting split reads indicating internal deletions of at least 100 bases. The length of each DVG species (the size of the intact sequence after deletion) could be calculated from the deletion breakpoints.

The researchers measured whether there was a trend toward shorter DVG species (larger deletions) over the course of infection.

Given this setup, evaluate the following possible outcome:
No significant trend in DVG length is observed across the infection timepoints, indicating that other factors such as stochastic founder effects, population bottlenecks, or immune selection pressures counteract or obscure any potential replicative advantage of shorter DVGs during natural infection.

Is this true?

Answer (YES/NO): YES